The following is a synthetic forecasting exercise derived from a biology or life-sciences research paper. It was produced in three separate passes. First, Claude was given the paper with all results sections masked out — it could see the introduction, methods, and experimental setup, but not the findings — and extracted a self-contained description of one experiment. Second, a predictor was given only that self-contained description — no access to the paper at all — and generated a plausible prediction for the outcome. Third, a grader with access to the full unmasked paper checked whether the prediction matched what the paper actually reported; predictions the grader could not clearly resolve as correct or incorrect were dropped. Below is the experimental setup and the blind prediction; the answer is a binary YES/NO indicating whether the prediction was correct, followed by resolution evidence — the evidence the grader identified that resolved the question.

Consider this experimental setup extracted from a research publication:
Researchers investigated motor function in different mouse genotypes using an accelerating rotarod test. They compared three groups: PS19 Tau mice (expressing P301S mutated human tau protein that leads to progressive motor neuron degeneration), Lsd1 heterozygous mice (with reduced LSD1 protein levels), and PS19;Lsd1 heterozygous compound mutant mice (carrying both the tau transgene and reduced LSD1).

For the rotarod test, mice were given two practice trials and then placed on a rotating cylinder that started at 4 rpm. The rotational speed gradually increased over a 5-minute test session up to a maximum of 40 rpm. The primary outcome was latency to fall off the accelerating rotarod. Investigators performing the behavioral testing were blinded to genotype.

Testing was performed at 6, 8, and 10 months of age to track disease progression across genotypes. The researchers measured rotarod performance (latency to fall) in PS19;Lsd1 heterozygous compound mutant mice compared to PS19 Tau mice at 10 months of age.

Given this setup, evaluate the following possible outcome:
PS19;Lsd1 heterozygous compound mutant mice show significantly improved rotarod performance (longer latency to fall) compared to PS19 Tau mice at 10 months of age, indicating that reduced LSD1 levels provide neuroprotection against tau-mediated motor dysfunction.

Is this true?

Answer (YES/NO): NO